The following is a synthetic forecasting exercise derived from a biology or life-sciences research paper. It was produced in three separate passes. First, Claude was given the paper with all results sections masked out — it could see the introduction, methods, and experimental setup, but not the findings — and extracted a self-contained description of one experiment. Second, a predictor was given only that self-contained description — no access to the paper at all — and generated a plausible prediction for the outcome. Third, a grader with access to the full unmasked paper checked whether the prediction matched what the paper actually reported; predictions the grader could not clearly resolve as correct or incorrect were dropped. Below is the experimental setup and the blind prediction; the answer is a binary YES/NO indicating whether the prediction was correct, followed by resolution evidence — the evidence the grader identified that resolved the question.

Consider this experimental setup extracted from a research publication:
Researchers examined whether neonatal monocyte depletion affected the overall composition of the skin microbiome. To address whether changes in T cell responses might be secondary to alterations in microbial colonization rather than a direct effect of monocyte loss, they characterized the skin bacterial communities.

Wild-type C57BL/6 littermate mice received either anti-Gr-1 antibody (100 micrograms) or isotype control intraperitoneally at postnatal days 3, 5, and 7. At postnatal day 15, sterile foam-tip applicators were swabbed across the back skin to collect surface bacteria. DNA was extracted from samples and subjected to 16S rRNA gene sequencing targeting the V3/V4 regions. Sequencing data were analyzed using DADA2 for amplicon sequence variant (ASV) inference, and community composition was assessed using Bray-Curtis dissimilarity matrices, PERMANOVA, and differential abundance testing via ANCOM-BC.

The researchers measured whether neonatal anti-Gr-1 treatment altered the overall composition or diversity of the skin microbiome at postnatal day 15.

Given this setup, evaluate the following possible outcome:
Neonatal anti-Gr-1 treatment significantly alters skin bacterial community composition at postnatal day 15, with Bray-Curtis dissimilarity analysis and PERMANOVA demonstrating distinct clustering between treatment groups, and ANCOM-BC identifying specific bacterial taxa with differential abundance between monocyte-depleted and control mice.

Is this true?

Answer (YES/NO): YES